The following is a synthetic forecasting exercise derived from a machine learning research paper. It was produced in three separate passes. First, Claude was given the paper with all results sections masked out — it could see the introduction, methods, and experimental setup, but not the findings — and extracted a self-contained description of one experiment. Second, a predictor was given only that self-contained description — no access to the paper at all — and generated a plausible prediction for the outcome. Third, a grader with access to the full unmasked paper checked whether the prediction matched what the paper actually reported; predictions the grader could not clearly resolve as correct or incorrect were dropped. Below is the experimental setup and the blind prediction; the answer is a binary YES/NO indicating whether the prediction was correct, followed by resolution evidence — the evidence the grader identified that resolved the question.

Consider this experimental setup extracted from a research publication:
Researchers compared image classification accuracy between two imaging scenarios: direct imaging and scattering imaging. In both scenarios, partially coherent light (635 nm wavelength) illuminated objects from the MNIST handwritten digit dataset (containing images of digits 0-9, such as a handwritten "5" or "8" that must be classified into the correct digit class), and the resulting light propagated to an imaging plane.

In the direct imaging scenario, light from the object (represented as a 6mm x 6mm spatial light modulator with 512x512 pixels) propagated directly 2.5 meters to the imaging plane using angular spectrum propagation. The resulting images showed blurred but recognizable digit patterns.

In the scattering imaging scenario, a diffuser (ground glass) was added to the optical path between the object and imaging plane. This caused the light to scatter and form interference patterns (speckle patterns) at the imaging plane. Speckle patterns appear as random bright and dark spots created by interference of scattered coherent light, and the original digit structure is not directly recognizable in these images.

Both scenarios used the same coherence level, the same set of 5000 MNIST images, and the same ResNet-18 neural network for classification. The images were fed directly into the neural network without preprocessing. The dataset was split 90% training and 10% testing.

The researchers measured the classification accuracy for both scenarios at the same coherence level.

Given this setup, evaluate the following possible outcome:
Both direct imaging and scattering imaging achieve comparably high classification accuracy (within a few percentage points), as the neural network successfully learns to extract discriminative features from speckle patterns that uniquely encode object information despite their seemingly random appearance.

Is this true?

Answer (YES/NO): YES